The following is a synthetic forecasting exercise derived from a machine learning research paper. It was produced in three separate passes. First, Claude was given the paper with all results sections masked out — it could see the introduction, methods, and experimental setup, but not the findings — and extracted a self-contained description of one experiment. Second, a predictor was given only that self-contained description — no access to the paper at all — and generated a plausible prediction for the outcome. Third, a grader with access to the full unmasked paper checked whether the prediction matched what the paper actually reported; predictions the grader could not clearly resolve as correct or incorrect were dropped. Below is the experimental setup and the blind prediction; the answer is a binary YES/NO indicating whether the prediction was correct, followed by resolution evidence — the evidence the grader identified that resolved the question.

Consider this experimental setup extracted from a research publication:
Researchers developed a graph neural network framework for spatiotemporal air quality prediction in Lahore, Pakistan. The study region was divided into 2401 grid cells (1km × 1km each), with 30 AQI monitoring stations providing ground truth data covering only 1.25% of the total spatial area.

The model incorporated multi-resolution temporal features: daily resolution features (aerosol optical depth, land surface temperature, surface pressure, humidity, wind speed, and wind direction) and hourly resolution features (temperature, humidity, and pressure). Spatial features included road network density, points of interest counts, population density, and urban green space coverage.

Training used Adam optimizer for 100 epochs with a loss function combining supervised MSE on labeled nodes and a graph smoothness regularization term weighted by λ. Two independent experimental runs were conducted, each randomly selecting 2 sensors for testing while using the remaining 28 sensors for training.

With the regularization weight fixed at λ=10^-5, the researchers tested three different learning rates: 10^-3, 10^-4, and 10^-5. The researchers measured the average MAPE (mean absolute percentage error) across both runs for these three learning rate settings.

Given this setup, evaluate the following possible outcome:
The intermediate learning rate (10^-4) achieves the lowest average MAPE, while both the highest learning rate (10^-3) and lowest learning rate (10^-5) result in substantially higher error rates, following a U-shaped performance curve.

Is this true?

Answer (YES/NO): NO